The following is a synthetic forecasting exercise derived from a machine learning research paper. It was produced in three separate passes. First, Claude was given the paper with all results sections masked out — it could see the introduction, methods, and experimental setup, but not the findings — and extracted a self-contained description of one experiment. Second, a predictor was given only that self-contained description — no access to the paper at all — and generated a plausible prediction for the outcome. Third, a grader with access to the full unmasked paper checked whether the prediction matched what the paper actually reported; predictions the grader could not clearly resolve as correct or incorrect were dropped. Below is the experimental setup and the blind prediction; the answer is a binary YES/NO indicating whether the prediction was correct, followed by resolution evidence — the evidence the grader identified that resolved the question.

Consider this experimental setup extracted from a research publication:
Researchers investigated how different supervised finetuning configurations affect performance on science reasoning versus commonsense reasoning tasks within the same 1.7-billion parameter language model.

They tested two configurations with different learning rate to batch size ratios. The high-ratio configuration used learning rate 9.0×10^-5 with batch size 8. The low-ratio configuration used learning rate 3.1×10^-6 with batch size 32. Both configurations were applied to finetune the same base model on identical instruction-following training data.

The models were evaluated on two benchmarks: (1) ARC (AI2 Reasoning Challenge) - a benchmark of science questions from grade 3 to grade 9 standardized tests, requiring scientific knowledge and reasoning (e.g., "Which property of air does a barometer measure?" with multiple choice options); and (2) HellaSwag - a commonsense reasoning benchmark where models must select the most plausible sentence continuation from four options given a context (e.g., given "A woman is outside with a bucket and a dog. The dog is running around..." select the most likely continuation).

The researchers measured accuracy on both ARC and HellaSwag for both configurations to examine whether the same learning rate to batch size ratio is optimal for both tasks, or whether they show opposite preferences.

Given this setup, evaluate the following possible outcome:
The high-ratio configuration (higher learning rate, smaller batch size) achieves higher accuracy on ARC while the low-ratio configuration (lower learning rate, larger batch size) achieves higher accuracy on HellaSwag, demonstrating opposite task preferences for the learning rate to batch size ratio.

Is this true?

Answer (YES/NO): NO